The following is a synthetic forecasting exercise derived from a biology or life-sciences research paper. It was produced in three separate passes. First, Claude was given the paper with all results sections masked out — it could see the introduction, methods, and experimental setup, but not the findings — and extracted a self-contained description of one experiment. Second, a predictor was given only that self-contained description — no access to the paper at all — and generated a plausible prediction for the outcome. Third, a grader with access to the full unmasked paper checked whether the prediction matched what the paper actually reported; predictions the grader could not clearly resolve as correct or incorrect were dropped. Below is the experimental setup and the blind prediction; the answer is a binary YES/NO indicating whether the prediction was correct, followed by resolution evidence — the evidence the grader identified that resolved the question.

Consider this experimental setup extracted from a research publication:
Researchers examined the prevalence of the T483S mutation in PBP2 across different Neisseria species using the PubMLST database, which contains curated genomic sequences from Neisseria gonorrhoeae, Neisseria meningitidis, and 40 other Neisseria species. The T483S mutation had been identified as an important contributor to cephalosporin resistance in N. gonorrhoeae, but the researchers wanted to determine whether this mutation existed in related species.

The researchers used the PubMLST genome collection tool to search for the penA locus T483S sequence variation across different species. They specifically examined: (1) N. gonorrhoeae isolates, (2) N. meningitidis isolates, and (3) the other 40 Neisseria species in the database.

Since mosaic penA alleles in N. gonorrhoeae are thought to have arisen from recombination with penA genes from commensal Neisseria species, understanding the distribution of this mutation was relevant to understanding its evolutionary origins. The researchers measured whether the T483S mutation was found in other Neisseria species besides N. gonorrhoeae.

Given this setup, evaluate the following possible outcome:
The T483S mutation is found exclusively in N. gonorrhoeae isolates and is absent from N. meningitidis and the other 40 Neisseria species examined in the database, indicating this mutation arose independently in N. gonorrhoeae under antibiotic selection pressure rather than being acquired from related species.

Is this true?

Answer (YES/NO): NO